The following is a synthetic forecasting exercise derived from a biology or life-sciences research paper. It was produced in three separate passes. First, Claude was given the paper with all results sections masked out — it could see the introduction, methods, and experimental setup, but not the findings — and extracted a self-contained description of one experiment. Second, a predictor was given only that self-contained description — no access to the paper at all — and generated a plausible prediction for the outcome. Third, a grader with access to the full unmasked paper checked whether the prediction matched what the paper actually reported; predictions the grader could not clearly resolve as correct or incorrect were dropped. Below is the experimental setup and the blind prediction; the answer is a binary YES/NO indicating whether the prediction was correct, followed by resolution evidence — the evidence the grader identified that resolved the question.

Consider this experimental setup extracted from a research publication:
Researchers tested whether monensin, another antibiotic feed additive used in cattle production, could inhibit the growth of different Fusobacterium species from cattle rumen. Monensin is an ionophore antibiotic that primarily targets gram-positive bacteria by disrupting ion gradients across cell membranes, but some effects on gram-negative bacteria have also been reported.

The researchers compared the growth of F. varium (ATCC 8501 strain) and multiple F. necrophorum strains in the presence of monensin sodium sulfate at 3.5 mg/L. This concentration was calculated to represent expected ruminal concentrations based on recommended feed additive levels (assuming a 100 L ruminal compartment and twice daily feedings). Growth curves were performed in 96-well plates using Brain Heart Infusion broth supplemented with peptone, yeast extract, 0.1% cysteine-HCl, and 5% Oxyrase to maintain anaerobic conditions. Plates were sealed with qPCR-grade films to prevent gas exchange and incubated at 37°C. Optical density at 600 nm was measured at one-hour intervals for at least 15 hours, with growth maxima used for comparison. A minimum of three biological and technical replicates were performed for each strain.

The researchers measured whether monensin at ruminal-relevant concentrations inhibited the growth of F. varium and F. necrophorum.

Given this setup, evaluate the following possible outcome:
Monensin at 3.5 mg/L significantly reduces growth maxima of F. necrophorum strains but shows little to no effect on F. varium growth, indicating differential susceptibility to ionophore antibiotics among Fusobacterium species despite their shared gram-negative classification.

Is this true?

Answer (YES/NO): YES